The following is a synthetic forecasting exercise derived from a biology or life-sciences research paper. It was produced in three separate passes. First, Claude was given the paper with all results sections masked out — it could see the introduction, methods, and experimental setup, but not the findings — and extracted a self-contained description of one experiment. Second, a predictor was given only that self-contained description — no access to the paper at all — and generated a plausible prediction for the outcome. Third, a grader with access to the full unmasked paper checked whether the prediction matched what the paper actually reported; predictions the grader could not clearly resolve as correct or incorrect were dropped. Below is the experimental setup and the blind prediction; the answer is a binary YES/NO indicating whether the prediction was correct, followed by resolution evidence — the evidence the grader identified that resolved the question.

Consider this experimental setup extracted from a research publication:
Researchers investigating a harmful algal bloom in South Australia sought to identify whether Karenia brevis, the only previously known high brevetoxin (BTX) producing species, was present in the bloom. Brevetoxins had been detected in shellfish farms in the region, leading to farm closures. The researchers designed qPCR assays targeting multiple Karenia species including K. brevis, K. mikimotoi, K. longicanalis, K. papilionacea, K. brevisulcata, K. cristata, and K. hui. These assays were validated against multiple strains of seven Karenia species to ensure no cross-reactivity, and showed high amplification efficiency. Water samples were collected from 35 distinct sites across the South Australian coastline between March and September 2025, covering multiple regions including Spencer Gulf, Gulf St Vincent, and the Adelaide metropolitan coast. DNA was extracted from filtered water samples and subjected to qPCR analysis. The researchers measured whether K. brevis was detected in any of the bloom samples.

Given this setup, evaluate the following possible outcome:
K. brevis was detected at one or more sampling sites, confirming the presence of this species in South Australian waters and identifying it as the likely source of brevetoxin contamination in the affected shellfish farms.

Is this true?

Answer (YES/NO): NO